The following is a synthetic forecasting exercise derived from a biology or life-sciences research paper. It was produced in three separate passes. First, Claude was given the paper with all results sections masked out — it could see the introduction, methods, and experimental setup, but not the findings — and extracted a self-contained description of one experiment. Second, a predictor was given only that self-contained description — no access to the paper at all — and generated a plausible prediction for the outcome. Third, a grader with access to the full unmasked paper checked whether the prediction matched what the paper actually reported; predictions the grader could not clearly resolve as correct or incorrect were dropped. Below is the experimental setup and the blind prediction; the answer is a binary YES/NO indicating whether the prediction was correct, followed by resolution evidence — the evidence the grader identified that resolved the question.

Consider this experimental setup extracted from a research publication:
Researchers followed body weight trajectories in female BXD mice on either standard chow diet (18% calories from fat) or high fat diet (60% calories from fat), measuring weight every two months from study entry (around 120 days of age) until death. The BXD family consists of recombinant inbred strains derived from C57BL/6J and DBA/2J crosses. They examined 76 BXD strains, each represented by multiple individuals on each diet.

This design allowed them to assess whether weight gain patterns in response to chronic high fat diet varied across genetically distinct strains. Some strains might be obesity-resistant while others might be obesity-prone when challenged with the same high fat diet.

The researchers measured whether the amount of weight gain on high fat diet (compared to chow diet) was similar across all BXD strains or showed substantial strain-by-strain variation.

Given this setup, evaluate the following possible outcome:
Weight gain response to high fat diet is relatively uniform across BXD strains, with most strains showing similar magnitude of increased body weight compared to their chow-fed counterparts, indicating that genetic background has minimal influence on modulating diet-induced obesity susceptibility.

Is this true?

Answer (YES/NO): NO